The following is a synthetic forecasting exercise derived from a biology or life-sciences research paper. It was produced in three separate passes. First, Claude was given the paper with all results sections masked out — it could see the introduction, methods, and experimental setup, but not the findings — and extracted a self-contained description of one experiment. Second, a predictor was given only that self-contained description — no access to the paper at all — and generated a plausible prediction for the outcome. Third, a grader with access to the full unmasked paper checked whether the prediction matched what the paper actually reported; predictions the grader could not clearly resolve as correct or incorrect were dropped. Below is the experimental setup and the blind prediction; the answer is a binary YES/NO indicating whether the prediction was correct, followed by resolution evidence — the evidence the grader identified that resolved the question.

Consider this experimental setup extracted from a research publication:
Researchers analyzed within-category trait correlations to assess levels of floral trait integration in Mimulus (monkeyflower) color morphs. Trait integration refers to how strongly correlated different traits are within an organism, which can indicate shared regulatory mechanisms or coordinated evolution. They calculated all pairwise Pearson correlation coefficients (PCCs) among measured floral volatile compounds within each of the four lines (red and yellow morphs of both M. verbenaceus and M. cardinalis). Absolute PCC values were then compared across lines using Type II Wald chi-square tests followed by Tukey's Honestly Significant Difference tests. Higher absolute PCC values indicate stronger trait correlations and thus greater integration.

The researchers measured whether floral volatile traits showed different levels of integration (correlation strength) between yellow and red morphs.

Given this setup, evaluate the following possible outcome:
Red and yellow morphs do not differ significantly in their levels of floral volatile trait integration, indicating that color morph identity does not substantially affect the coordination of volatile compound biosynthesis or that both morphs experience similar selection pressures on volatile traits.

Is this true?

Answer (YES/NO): YES